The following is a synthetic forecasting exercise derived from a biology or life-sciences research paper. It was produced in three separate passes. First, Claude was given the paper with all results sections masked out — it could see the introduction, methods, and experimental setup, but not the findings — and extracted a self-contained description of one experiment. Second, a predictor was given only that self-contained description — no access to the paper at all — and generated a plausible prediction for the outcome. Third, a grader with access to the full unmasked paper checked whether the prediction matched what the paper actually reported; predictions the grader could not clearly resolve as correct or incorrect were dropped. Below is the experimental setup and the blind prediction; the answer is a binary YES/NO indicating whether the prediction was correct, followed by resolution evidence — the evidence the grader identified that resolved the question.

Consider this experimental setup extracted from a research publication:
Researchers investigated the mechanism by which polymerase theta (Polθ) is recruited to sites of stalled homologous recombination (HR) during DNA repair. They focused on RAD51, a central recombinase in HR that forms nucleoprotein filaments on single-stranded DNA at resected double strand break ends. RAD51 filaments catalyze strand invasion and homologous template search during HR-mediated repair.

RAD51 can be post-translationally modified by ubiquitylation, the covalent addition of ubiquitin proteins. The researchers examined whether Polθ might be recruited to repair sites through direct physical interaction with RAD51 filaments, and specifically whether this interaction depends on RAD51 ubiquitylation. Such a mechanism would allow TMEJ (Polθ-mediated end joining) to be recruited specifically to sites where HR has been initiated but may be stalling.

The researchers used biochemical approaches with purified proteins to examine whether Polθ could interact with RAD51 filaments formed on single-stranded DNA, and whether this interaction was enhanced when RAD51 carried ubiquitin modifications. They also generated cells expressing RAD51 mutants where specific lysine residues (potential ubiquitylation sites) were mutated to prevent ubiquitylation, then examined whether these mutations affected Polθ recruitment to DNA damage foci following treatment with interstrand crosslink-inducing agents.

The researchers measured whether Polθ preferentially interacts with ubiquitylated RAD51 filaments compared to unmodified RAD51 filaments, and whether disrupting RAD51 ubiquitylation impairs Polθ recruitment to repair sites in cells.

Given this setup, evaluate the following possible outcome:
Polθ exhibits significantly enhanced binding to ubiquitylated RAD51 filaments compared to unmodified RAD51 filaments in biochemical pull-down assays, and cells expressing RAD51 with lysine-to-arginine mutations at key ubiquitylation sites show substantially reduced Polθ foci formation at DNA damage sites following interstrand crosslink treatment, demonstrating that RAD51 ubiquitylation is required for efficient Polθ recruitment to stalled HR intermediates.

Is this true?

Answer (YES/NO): YES